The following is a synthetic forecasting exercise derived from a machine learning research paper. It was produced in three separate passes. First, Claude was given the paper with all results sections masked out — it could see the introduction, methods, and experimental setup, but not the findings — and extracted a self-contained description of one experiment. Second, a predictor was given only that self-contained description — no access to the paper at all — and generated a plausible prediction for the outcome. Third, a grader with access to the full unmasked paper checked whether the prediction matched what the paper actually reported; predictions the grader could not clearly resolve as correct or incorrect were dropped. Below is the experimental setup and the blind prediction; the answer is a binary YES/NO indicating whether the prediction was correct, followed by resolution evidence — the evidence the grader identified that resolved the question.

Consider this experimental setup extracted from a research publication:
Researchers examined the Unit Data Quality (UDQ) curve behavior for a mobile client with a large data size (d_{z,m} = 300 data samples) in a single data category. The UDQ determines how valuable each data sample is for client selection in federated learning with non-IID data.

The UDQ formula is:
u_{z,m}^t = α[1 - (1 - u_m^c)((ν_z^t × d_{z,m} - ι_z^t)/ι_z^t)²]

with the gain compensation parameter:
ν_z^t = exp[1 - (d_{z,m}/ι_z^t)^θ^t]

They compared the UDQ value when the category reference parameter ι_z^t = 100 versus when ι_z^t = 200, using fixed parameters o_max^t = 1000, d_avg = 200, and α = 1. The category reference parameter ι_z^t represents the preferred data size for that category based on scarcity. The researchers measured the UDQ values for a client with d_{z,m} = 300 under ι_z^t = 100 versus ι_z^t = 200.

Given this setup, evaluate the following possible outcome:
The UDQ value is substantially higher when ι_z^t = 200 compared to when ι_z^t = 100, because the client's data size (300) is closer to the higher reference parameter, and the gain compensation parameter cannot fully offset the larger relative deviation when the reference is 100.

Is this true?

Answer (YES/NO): YES